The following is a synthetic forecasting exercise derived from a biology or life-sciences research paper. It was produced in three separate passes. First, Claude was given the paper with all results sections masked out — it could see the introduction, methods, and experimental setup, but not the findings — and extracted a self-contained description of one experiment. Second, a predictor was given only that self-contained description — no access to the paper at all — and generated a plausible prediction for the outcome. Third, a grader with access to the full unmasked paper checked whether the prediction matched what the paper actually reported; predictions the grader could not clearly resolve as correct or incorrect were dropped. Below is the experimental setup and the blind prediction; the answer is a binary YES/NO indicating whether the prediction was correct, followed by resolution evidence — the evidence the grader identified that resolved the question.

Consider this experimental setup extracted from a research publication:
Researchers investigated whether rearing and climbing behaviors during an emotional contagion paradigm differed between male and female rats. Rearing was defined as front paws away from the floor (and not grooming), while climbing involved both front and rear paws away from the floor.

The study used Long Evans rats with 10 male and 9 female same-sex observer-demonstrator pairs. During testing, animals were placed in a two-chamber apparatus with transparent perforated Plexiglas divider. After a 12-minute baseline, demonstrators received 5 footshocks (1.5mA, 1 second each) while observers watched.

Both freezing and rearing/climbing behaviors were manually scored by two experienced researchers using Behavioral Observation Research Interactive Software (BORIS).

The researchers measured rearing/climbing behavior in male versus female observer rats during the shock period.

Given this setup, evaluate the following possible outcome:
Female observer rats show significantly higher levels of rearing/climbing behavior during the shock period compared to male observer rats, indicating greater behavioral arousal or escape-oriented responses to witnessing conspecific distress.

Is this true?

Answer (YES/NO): NO